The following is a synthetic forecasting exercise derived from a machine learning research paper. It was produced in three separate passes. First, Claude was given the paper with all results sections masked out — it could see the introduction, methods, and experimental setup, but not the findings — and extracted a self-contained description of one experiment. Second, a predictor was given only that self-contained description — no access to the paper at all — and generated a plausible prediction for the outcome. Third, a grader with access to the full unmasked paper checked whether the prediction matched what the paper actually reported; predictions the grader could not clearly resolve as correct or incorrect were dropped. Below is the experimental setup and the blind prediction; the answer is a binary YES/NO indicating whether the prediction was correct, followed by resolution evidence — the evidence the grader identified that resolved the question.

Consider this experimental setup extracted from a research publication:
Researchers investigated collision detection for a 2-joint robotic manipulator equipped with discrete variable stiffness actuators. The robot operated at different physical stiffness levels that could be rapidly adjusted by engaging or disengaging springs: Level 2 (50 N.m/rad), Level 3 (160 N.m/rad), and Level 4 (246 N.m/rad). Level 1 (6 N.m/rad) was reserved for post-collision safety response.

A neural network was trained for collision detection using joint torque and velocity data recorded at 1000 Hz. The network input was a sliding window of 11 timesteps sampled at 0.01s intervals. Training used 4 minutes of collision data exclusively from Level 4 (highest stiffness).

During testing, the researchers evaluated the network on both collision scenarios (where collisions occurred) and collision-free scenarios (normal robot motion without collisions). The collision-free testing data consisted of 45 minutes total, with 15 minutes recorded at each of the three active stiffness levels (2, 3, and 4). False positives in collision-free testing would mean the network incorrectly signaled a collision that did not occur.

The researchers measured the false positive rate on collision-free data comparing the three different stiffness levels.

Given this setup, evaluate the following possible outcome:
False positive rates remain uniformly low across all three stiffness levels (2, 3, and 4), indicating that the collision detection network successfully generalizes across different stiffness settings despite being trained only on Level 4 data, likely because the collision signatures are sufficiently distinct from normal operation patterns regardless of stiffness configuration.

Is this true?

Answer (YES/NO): NO